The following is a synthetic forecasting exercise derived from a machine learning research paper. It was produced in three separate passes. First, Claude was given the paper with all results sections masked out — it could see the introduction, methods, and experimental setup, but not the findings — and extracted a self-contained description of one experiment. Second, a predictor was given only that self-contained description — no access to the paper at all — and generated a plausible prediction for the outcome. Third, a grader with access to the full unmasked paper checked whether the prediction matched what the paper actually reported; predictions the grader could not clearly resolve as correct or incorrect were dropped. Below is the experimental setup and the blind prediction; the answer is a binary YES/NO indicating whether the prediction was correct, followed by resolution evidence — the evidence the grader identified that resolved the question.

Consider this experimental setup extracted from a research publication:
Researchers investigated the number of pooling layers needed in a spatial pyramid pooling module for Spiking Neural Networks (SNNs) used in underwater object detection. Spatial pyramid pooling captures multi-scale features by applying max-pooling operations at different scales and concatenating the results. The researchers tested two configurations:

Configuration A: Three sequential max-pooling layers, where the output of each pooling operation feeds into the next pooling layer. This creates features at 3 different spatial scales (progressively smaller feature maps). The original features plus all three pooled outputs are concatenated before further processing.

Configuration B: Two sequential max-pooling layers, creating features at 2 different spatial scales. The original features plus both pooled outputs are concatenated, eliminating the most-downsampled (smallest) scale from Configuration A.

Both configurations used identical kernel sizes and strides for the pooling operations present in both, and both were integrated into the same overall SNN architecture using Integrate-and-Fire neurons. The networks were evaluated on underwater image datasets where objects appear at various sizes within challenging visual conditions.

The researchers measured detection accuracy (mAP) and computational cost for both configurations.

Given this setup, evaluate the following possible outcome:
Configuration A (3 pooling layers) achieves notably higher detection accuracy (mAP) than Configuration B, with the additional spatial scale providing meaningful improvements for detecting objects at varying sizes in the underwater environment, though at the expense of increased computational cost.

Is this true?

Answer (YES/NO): NO